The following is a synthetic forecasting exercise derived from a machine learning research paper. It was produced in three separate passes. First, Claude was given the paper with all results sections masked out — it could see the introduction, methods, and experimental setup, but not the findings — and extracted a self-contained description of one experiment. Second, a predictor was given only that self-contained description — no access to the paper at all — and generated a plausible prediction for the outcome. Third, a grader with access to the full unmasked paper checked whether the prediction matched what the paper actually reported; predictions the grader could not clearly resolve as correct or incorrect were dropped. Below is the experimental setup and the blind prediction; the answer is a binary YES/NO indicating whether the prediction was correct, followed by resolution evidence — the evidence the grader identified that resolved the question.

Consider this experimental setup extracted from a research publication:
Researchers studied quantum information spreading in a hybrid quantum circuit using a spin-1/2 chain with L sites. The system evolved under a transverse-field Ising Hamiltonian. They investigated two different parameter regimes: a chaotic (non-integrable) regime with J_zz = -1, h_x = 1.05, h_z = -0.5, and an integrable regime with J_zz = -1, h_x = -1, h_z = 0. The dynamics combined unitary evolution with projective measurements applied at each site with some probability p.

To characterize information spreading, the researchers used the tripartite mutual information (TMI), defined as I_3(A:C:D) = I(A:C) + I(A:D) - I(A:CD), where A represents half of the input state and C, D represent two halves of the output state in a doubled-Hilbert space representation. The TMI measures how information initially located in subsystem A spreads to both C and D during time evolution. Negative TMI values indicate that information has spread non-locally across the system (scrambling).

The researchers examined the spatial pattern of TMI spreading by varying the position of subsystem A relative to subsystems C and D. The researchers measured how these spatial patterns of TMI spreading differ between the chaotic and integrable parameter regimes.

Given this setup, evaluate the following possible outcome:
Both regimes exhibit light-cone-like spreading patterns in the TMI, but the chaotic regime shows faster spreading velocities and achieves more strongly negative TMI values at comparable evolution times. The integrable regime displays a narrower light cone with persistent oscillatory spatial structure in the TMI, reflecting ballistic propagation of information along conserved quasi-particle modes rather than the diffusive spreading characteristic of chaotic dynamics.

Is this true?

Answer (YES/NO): NO